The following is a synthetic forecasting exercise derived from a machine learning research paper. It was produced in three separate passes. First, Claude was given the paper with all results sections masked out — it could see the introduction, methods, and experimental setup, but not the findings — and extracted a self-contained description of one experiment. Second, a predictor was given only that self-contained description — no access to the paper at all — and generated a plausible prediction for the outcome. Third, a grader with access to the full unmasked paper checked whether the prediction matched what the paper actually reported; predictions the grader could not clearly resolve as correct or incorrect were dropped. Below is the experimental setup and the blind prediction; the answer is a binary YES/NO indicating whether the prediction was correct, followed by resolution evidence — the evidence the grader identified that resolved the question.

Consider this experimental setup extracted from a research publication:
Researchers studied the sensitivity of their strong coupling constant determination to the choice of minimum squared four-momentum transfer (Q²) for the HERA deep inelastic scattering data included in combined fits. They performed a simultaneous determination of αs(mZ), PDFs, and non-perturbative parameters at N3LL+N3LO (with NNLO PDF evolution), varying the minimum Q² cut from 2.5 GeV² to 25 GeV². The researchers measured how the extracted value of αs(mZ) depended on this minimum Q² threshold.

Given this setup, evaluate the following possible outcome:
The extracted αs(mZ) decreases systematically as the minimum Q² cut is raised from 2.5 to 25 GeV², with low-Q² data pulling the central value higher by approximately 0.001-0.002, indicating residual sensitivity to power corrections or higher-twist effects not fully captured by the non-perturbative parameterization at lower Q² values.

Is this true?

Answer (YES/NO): NO